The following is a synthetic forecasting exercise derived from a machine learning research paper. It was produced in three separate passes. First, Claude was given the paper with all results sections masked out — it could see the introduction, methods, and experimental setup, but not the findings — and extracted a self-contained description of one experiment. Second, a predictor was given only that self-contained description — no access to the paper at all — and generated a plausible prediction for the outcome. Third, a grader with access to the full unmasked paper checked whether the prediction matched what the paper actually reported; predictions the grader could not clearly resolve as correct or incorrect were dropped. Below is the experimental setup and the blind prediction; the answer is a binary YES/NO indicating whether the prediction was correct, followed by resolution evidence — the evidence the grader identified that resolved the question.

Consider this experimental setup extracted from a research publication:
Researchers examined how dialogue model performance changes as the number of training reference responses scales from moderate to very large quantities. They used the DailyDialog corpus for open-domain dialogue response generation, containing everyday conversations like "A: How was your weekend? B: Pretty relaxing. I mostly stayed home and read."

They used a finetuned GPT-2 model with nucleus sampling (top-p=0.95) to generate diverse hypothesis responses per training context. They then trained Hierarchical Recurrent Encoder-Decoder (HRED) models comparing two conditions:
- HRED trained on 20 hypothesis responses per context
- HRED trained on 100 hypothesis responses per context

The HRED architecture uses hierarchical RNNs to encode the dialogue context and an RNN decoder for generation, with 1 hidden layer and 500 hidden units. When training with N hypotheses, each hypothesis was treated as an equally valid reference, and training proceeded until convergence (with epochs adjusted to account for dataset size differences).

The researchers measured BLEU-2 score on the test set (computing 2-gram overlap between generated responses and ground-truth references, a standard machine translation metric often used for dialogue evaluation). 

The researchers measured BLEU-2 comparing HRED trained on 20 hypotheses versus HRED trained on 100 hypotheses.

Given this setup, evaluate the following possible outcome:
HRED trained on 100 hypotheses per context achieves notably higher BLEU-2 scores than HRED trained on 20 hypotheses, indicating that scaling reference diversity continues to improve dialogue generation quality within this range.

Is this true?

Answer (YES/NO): NO